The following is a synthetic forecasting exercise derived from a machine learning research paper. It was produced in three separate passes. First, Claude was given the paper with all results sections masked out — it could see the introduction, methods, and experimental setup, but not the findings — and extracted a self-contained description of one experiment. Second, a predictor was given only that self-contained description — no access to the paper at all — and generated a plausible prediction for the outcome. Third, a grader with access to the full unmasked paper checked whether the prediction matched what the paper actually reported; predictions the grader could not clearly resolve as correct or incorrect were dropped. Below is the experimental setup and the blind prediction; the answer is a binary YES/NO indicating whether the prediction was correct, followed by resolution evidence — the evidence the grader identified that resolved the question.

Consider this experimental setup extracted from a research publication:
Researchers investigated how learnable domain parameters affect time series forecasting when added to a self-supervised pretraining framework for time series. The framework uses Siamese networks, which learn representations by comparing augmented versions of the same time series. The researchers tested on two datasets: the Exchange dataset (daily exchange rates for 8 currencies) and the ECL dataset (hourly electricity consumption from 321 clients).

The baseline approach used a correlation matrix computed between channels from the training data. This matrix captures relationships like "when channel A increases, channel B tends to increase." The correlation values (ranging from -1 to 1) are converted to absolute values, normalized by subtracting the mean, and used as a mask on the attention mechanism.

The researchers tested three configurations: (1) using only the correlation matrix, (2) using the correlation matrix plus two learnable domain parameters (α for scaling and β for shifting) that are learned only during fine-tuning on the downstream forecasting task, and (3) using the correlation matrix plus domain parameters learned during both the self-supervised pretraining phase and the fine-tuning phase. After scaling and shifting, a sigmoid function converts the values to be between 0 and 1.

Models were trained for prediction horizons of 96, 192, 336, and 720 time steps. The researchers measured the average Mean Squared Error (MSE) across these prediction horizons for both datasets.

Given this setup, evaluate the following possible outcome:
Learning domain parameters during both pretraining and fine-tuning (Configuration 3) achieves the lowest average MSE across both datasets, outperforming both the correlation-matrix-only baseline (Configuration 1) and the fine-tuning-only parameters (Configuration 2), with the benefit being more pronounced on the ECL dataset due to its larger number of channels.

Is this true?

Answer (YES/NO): NO